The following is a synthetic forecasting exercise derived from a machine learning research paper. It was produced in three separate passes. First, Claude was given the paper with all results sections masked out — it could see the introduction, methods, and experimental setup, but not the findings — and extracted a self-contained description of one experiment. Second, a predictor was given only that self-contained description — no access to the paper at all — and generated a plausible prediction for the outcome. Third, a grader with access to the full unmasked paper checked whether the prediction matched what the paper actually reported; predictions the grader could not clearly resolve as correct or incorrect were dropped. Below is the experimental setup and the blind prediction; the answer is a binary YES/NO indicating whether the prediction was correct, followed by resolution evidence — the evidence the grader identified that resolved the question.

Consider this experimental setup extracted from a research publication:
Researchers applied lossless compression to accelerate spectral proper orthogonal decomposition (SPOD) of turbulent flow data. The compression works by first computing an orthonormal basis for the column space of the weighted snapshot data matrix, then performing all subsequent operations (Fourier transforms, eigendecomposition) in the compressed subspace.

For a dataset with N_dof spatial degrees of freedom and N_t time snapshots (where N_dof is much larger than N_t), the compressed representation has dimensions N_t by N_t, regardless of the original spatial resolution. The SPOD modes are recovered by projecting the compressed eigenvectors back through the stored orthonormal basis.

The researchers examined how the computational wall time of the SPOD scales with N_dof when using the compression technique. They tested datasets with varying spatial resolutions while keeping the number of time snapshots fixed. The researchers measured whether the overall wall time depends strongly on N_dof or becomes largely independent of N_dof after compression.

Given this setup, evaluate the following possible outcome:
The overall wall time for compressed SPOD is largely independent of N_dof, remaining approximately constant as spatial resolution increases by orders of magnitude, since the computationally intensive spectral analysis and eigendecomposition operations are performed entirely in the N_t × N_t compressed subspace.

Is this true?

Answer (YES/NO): YES